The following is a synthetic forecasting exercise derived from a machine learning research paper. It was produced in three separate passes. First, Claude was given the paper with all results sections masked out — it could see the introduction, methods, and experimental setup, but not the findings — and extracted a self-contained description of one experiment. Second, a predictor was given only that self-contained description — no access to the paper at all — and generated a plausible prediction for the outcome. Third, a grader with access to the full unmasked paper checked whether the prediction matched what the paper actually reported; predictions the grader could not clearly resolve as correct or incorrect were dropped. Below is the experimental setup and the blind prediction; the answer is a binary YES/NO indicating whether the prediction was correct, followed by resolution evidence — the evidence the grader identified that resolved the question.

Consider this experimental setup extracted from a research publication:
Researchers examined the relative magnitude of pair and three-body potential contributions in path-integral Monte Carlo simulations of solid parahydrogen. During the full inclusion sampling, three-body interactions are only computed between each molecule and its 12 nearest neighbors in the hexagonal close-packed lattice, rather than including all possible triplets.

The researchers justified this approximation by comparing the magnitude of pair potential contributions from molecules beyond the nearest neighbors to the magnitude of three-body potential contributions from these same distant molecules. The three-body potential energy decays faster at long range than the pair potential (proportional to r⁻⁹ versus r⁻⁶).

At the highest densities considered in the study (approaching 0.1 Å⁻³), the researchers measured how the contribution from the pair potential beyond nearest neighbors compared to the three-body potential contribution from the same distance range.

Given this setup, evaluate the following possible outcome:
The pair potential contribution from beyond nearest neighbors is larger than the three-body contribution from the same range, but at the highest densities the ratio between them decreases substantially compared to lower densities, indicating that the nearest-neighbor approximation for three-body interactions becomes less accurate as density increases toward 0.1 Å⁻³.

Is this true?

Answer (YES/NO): NO